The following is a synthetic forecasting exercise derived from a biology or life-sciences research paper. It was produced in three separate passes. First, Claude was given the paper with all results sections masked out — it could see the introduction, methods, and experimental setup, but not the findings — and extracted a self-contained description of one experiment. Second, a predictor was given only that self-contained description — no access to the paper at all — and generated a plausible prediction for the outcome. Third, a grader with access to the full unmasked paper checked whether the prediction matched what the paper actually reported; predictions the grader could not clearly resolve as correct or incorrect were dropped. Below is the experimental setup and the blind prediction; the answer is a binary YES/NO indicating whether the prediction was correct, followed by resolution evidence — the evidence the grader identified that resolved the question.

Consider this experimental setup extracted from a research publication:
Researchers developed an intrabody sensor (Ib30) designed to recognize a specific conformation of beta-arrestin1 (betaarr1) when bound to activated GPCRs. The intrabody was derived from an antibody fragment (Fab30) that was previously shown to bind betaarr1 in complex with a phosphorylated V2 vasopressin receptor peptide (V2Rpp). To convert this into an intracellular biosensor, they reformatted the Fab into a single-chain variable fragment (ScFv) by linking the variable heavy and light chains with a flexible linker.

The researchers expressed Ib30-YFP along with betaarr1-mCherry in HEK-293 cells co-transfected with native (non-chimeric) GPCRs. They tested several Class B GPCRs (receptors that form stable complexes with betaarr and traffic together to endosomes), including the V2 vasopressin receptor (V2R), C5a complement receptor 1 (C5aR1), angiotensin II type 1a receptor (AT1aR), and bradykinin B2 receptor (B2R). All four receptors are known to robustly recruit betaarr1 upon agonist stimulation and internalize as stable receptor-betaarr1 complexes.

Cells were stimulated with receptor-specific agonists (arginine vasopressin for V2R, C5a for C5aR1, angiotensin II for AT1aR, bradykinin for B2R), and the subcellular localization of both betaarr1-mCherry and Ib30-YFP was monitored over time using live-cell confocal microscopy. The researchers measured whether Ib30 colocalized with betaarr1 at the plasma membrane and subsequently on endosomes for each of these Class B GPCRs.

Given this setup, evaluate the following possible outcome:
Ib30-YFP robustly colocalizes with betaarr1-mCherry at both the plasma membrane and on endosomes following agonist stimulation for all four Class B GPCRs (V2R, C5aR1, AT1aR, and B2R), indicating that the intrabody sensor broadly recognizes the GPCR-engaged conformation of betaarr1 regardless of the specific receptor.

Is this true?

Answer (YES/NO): NO